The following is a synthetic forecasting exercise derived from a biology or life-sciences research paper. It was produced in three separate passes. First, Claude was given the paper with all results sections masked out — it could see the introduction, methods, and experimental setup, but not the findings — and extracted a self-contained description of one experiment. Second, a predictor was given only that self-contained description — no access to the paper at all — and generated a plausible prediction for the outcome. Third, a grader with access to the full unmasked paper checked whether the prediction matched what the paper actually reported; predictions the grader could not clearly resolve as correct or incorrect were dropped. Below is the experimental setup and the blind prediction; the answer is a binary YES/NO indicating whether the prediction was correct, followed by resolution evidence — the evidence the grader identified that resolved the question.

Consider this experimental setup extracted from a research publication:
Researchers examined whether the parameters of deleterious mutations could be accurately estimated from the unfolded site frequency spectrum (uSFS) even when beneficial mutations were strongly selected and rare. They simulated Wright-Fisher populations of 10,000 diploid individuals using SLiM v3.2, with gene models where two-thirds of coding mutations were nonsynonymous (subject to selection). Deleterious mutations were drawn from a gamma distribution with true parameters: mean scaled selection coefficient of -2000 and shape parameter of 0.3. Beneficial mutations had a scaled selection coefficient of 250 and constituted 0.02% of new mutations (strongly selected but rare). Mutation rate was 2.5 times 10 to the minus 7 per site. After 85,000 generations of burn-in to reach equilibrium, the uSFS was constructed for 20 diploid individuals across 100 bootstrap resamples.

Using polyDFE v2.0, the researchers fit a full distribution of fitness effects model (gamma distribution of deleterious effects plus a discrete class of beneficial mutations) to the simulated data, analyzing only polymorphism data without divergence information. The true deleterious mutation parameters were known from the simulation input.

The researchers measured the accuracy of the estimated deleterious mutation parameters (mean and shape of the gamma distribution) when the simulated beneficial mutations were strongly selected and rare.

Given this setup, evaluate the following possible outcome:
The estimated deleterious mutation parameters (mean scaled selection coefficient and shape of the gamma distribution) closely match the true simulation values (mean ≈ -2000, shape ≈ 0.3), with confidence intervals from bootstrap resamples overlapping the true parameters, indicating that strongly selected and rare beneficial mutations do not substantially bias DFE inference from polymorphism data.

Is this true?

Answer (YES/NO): YES